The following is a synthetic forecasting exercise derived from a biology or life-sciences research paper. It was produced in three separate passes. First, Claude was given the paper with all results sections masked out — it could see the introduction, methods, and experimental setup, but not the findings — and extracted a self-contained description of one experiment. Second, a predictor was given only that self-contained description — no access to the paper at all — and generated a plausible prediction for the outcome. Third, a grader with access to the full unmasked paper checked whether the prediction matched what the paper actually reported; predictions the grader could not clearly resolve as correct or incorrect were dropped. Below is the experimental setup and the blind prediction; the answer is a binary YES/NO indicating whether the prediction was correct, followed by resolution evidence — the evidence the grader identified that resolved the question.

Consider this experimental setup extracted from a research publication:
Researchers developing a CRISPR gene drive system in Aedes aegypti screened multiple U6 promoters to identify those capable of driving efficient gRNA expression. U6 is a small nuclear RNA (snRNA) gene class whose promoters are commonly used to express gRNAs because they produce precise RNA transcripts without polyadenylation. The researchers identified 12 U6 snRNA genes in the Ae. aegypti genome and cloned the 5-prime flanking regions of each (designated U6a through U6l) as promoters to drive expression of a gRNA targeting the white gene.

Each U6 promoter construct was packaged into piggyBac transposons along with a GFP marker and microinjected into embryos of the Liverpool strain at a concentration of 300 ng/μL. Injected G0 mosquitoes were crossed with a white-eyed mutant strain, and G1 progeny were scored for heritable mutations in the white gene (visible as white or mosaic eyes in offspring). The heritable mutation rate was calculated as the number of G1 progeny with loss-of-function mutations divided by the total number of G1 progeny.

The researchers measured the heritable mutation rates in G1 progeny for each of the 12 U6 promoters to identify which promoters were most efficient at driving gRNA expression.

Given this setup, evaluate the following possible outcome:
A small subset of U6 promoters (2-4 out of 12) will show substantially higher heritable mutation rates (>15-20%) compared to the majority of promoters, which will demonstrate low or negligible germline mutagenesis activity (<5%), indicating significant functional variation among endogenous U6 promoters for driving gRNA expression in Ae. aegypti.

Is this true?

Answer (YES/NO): YES